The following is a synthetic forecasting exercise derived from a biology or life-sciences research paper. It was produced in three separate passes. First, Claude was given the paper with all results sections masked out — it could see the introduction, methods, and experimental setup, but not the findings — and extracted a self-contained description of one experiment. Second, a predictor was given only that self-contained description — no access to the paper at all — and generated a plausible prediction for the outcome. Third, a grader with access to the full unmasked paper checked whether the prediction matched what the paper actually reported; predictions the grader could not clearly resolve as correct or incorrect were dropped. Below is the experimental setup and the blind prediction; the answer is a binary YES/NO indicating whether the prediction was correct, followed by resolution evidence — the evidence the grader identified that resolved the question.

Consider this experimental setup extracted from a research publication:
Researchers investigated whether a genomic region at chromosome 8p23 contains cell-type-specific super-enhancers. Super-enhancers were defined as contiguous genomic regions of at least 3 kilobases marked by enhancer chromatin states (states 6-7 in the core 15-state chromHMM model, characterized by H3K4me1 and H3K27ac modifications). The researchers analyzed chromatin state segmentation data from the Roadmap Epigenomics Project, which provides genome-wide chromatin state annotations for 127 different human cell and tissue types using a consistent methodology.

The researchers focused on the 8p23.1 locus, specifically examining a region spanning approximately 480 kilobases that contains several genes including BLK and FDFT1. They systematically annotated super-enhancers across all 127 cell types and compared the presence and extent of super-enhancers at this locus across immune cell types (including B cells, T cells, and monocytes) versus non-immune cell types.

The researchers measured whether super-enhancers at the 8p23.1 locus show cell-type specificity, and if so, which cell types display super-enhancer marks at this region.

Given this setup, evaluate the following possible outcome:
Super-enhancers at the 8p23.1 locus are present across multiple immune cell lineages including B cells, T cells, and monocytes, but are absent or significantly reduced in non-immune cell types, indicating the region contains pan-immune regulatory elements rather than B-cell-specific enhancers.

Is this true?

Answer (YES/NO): NO